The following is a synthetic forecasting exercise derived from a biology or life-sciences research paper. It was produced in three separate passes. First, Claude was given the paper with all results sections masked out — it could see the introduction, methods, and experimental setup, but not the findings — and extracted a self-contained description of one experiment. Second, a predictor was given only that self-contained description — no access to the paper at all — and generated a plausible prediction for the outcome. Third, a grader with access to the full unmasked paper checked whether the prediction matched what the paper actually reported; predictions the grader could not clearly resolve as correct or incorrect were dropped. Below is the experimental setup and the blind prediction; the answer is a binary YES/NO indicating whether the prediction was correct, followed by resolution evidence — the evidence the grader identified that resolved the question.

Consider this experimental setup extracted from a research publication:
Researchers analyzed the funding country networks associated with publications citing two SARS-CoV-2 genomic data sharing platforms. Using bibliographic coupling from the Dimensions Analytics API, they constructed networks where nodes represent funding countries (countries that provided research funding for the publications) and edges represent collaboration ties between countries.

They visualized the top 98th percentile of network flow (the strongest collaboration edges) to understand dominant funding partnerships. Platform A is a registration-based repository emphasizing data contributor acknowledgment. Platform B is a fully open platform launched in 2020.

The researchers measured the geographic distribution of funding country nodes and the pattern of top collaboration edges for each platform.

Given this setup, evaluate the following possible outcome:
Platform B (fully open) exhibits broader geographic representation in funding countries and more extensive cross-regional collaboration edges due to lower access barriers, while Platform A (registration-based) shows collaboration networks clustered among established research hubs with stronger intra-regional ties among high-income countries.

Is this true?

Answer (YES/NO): NO